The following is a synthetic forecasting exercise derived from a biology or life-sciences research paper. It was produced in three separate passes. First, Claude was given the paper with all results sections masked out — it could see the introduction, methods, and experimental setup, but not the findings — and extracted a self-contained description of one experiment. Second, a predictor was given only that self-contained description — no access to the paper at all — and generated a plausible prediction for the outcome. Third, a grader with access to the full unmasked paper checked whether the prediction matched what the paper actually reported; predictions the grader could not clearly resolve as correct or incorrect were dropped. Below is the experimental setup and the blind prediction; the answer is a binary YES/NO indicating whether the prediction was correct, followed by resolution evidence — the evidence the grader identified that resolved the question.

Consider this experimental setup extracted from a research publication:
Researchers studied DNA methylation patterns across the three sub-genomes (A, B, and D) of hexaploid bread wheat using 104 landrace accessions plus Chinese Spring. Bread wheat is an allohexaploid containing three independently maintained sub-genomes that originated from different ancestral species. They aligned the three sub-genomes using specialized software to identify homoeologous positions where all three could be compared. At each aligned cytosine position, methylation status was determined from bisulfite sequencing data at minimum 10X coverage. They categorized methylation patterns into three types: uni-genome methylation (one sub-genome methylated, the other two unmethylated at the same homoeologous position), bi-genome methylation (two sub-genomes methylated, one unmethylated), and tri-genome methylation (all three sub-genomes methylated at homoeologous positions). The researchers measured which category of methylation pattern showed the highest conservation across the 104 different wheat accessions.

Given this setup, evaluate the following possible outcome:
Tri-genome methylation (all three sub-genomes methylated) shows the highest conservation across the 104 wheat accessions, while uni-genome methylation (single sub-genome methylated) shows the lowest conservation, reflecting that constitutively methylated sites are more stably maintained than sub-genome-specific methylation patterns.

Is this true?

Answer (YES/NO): YES